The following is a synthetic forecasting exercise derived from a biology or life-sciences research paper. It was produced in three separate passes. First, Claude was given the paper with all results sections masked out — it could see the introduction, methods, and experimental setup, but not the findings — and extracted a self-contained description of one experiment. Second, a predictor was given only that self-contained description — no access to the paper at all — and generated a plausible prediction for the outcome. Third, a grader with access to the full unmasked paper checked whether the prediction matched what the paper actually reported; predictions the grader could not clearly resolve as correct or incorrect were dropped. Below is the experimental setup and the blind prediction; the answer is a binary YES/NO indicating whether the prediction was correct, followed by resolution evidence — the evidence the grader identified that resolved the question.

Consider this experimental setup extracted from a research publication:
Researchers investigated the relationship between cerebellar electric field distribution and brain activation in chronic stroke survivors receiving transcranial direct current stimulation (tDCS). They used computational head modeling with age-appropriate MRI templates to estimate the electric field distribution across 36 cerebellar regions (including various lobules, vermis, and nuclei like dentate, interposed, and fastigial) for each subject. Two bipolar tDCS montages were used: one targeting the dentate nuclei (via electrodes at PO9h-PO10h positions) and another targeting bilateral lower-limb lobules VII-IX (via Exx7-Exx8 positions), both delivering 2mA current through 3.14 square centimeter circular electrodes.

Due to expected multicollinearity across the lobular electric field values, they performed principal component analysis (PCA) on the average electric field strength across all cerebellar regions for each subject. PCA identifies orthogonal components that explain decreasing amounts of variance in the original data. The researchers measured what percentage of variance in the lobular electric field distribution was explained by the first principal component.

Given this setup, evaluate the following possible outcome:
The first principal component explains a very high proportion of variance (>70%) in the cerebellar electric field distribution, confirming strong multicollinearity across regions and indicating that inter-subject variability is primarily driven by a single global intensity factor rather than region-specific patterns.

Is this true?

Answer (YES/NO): YES